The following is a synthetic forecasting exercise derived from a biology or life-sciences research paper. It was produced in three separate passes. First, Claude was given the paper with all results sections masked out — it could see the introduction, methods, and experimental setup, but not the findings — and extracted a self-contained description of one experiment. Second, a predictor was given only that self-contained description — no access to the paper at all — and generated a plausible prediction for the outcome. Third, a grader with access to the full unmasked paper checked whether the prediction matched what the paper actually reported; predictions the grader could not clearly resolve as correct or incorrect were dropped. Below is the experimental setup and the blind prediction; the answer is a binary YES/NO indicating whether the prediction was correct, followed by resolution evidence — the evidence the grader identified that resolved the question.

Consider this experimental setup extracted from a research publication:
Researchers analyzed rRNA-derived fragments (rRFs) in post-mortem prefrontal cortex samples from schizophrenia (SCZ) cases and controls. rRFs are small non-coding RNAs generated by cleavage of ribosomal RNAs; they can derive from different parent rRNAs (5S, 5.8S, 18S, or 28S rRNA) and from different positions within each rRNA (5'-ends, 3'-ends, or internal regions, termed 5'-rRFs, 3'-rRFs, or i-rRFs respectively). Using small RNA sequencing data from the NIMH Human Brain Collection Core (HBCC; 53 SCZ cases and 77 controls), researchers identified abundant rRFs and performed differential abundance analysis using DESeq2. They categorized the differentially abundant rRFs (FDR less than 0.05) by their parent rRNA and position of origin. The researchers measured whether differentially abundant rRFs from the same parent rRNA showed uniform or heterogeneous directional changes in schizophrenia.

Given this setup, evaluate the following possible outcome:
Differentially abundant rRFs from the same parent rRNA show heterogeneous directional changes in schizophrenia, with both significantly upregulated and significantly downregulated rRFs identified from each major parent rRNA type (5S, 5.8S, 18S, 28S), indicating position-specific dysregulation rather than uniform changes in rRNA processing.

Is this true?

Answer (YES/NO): NO